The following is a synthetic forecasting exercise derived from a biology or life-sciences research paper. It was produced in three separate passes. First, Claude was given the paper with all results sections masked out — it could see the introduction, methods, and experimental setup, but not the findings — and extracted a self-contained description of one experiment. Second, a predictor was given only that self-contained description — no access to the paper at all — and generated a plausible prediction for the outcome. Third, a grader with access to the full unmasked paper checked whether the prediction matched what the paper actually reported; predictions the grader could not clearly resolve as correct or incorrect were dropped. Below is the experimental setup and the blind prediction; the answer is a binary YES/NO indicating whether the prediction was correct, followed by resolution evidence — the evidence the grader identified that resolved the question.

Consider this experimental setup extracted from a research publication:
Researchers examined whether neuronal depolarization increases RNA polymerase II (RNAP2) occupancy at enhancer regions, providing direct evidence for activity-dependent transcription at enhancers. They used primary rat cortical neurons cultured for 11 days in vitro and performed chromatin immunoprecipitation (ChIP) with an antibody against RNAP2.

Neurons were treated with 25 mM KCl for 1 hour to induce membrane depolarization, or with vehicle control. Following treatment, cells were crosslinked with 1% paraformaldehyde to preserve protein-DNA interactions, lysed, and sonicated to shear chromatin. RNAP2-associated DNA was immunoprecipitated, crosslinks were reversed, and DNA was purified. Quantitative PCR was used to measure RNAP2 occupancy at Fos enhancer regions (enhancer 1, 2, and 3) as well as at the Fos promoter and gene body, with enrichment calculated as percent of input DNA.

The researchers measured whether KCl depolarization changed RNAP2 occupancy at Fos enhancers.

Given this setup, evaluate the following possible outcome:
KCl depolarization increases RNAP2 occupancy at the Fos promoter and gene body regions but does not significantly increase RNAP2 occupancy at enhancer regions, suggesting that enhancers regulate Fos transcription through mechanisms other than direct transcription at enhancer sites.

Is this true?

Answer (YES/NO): NO